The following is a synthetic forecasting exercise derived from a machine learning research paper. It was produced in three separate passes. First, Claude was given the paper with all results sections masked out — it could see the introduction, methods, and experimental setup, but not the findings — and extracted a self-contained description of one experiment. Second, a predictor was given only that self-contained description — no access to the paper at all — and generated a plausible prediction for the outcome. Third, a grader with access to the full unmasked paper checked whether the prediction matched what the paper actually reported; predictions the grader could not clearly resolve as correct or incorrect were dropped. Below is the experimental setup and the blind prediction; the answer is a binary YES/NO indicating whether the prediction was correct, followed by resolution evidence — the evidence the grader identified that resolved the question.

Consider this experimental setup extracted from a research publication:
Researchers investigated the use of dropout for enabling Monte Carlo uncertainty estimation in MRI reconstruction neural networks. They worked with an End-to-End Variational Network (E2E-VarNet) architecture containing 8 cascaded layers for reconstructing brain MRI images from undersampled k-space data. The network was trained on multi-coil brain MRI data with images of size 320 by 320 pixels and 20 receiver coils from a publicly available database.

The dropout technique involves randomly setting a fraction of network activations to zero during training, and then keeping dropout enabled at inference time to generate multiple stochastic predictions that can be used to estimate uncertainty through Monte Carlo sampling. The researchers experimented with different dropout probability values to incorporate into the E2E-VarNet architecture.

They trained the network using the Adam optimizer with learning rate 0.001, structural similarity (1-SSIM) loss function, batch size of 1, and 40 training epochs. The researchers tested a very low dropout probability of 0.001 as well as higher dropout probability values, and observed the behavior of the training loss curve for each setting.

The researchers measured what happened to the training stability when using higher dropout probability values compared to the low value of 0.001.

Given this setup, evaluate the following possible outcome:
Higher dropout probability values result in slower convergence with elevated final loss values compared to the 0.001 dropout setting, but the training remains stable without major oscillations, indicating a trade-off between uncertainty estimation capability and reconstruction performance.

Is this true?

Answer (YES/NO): NO